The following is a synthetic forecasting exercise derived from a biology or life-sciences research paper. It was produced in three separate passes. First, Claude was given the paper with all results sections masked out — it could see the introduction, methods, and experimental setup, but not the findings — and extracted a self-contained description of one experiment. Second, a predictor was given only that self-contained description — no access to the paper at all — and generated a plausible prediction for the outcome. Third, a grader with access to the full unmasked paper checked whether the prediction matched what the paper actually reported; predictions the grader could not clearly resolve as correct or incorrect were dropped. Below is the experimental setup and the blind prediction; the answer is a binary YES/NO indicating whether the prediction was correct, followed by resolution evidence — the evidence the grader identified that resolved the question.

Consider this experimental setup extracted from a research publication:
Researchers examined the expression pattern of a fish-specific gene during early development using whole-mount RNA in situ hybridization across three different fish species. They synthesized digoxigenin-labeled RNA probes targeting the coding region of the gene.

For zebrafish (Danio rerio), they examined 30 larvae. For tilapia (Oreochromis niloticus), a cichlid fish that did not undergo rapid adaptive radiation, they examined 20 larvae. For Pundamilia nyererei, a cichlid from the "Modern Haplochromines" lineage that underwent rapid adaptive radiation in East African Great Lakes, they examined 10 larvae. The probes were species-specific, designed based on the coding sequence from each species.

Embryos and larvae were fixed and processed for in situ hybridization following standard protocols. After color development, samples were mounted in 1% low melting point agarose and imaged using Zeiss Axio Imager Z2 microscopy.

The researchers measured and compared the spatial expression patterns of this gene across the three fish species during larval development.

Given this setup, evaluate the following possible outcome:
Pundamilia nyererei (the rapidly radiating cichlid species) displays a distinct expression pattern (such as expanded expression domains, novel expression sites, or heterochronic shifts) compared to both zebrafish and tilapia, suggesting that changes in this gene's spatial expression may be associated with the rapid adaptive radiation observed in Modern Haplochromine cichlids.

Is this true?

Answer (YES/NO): YES